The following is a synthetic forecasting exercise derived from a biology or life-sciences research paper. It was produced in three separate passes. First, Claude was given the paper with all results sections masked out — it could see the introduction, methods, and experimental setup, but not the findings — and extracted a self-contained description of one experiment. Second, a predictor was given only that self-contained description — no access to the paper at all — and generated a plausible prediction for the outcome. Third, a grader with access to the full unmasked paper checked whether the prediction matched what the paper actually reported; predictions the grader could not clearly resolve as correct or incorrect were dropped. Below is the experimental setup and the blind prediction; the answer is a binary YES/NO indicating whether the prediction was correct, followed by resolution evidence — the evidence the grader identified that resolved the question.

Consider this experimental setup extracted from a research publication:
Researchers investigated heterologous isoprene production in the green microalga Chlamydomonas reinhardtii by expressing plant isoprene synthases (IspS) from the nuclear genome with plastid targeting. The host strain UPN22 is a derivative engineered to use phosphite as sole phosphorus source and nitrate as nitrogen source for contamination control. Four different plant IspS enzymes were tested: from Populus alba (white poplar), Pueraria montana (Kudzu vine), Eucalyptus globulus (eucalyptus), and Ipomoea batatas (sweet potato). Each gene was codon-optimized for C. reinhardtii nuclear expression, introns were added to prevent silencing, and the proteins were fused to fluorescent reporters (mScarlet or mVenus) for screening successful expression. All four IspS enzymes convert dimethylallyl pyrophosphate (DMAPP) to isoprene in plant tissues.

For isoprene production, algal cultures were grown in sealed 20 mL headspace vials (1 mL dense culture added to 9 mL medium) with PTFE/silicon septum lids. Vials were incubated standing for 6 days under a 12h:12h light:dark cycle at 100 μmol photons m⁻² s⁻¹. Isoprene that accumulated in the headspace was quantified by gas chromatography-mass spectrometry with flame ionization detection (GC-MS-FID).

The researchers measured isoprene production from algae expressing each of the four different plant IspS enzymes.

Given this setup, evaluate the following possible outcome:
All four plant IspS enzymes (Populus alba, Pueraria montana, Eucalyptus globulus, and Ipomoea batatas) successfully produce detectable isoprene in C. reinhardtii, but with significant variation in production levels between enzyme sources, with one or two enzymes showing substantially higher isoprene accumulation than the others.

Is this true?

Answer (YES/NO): YES